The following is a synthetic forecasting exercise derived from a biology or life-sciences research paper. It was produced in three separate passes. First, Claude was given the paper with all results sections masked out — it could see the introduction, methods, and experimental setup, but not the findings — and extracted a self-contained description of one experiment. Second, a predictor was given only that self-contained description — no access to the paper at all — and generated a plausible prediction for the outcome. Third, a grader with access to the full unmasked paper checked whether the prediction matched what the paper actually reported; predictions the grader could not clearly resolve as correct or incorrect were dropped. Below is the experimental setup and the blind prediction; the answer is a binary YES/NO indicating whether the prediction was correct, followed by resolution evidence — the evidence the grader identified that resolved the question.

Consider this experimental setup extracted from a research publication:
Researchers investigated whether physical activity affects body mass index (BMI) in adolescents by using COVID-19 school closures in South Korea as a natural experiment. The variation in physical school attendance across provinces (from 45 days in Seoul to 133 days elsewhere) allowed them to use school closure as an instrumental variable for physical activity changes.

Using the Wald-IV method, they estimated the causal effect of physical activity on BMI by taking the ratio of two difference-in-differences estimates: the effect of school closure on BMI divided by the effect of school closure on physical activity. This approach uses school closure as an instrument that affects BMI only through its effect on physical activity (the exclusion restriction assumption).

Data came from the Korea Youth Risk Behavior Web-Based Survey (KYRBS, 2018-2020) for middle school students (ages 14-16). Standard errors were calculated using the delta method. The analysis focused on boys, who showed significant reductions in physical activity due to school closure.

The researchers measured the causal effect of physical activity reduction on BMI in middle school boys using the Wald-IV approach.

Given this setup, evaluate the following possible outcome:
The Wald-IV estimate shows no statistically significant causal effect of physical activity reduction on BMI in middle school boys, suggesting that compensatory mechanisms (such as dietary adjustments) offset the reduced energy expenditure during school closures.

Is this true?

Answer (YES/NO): NO